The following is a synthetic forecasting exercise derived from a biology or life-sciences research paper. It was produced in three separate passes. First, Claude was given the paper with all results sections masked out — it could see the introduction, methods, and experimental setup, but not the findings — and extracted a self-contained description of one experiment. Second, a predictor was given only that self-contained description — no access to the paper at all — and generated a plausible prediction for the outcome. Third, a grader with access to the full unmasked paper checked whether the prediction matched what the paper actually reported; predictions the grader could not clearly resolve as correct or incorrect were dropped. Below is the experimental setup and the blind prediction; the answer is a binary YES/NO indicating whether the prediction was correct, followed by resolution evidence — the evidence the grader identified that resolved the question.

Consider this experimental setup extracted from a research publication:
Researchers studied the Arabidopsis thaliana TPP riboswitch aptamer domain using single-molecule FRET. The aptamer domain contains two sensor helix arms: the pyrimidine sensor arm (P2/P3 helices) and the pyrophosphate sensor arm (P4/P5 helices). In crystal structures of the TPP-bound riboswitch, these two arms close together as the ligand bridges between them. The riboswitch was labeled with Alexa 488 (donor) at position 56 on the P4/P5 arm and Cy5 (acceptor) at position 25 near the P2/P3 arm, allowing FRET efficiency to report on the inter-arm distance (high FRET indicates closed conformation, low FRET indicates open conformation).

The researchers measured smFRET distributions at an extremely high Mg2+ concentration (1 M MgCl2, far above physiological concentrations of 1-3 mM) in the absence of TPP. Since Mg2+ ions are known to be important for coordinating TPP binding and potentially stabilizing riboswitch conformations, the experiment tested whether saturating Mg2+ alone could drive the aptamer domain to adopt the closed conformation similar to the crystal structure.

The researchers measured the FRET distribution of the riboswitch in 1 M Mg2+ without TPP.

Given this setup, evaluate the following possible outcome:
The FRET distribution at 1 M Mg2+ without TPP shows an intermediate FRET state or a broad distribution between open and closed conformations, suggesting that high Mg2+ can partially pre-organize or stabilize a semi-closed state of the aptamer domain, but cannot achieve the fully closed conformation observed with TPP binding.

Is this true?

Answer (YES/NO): NO